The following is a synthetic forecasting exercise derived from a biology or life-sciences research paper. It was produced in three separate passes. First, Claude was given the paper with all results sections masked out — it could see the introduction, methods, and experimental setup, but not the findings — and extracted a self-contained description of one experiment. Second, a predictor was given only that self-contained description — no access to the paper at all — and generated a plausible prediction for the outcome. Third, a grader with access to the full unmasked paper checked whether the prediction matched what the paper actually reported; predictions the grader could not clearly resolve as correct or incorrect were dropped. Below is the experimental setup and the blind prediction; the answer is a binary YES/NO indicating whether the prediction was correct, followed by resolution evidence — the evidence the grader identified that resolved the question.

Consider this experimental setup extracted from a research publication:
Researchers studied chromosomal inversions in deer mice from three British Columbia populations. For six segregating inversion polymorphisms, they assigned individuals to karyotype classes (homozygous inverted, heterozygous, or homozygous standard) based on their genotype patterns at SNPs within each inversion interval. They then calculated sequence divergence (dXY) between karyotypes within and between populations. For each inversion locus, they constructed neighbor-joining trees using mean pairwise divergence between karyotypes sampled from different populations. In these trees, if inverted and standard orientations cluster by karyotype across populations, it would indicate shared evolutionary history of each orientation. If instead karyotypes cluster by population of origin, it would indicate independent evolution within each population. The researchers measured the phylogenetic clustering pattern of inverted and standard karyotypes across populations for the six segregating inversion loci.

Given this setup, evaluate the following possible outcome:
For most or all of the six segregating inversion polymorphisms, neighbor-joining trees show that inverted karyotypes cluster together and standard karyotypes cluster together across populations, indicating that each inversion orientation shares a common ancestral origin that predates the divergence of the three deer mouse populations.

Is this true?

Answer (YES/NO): YES